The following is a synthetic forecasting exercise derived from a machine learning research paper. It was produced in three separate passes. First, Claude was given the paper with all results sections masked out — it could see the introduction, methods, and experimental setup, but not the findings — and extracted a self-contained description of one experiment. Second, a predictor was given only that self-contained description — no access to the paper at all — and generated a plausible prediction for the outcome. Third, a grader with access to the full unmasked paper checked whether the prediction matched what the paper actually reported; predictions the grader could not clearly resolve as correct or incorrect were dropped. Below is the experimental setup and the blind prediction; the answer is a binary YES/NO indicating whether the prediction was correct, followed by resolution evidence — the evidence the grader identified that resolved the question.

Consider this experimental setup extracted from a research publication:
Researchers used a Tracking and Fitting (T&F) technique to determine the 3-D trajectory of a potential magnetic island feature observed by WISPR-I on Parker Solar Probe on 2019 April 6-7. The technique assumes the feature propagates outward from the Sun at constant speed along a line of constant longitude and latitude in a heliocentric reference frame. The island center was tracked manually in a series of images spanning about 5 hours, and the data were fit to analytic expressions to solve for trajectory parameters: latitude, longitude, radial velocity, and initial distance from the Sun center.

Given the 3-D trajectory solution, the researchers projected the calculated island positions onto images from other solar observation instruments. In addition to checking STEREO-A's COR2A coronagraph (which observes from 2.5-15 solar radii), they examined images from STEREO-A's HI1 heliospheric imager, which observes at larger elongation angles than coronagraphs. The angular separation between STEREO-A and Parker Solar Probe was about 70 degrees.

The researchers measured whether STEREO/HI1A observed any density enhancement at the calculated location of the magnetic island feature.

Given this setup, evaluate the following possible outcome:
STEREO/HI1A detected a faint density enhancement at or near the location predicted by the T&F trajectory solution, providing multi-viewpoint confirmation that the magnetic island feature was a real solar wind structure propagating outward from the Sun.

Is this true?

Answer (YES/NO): YES